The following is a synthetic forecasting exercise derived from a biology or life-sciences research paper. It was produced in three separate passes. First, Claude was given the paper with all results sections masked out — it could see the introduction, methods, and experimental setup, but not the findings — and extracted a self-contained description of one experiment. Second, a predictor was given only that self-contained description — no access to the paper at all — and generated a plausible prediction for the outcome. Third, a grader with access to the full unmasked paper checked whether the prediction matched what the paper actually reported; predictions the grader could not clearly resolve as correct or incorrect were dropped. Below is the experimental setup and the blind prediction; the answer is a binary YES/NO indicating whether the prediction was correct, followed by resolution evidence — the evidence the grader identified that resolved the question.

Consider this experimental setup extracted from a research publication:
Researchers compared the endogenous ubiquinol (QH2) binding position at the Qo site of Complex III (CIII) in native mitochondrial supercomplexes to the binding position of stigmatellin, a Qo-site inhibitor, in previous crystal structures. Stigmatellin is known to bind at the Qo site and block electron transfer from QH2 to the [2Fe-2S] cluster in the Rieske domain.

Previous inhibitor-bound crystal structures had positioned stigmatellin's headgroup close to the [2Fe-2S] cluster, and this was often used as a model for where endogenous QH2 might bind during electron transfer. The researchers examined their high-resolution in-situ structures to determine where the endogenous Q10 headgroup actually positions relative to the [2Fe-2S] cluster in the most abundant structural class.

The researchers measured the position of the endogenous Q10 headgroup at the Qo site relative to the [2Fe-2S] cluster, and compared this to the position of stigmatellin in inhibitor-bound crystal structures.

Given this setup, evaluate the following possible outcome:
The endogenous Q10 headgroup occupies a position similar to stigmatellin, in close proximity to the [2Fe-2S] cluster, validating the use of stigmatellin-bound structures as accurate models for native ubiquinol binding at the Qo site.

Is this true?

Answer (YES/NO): NO